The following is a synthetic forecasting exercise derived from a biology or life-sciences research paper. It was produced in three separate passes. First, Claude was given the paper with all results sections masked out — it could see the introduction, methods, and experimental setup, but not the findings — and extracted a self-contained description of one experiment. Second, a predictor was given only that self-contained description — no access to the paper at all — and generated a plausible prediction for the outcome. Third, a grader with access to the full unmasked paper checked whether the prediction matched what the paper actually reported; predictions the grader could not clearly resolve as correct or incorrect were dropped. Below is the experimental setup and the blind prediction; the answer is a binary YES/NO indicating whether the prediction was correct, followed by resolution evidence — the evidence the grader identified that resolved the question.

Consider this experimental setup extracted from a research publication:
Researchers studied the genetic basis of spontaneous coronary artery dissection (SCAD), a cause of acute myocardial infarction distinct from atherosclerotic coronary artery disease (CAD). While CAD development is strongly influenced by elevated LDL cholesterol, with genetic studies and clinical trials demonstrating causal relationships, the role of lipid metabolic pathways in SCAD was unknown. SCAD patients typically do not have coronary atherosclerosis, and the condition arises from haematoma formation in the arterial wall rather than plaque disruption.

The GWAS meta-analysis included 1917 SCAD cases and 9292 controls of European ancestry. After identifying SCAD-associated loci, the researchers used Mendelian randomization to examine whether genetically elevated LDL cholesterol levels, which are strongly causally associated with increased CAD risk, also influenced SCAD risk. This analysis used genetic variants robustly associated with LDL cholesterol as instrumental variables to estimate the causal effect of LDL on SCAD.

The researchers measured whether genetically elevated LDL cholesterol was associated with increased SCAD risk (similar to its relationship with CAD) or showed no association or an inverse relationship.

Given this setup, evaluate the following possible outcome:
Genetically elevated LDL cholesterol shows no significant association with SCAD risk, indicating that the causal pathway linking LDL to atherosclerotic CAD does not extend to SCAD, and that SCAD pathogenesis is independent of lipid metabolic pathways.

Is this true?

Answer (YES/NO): YES